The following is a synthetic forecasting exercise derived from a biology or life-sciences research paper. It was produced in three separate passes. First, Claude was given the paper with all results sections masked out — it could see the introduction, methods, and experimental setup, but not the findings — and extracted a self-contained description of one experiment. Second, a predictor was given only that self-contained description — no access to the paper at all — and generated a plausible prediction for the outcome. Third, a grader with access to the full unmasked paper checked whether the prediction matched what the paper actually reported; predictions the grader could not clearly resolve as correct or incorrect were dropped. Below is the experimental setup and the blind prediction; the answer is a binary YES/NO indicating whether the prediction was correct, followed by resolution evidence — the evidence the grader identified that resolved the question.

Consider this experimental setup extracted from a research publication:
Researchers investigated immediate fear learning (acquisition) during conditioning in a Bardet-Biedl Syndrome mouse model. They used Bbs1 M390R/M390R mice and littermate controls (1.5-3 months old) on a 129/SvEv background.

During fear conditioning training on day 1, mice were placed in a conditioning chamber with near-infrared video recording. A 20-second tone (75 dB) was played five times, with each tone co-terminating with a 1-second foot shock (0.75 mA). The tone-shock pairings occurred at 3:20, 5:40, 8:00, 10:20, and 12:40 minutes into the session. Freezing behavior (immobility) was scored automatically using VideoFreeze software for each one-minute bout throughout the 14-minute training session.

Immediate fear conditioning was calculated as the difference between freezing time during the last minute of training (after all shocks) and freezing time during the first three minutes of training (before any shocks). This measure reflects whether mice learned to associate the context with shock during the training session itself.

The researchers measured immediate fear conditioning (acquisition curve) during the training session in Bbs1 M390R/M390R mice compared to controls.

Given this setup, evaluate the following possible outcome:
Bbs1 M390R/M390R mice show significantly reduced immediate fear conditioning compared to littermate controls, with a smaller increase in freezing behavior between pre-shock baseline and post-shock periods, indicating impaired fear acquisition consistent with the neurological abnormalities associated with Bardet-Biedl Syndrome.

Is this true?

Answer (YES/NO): NO